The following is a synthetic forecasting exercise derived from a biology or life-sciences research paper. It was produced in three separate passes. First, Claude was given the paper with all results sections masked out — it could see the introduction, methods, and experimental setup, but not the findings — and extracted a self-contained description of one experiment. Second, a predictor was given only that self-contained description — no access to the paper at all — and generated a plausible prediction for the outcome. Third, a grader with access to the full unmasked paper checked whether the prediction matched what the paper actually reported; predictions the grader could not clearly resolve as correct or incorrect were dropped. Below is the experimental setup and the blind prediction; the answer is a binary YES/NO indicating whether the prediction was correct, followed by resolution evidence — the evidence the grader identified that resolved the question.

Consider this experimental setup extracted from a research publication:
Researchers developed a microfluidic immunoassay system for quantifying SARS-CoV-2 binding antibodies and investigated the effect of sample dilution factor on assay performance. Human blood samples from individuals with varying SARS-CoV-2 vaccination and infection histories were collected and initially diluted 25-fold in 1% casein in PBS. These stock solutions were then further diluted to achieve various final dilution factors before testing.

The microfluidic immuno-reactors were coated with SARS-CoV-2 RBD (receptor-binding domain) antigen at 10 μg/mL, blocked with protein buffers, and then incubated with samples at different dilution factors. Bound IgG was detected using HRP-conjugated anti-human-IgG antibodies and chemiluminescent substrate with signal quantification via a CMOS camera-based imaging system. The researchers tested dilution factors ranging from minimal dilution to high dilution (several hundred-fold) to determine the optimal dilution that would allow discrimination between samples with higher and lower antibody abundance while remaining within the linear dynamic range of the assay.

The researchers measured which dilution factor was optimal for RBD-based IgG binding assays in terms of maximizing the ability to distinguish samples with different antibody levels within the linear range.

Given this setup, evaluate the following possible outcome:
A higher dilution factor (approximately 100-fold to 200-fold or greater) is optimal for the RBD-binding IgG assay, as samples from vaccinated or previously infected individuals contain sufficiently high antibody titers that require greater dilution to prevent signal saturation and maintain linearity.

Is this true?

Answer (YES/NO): YES